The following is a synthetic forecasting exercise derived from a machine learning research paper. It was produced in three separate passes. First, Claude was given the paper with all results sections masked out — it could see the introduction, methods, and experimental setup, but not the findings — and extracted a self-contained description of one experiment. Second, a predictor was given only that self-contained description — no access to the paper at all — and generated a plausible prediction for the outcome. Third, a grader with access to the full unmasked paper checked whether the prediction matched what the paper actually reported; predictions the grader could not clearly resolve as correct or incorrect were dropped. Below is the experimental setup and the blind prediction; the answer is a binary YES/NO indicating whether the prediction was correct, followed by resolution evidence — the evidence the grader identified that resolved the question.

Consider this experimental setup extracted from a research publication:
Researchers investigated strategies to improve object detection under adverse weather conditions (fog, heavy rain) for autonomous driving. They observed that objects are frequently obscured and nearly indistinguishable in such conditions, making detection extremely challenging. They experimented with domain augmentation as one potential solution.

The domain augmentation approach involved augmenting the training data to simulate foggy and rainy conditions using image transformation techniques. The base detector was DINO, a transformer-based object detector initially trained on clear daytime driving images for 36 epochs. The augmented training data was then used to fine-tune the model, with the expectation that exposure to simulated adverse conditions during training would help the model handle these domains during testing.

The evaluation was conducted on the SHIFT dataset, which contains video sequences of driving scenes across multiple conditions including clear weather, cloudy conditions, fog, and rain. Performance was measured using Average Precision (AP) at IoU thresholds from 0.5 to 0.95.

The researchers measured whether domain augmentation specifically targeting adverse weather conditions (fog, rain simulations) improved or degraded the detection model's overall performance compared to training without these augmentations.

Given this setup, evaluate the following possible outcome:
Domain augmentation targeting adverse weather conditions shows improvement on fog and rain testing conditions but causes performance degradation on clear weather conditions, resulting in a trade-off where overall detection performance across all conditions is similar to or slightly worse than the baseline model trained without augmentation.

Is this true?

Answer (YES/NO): NO